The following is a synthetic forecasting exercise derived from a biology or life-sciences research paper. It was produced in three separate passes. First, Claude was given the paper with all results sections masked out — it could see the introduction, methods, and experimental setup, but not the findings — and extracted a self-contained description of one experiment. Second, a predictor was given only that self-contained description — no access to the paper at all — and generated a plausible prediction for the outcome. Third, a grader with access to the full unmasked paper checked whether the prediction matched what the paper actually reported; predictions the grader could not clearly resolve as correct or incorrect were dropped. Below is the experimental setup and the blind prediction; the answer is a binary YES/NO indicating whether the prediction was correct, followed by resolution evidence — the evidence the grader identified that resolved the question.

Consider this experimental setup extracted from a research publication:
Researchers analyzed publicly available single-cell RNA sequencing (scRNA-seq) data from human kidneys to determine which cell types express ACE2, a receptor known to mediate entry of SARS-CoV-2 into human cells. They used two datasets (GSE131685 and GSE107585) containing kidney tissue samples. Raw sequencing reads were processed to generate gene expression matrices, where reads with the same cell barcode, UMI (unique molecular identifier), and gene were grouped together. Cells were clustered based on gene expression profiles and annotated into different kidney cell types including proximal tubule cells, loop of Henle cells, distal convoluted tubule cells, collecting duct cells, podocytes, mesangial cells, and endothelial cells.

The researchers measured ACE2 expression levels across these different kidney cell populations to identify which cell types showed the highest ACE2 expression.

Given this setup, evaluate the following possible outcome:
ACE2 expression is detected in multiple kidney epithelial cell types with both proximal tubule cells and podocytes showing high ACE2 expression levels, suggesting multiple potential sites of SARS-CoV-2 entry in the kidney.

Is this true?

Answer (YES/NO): NO